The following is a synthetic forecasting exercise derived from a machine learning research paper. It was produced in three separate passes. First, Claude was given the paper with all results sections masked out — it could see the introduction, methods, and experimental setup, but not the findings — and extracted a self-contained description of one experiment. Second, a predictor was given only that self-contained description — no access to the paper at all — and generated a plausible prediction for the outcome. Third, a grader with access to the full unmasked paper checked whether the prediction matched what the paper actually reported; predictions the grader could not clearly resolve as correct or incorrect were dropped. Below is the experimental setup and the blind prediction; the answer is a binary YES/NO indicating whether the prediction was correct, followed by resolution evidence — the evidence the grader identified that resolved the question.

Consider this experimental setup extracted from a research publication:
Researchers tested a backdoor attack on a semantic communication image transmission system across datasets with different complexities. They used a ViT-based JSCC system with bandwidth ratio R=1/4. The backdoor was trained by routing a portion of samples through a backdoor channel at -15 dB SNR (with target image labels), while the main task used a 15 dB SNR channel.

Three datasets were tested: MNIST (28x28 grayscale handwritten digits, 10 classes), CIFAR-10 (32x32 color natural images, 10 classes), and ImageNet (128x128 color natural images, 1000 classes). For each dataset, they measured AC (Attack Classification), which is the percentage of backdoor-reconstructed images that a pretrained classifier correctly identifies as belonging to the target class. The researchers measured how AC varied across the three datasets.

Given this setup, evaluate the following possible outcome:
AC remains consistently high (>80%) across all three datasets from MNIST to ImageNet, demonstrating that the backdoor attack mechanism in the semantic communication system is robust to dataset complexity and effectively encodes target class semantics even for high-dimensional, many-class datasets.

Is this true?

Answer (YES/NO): NO